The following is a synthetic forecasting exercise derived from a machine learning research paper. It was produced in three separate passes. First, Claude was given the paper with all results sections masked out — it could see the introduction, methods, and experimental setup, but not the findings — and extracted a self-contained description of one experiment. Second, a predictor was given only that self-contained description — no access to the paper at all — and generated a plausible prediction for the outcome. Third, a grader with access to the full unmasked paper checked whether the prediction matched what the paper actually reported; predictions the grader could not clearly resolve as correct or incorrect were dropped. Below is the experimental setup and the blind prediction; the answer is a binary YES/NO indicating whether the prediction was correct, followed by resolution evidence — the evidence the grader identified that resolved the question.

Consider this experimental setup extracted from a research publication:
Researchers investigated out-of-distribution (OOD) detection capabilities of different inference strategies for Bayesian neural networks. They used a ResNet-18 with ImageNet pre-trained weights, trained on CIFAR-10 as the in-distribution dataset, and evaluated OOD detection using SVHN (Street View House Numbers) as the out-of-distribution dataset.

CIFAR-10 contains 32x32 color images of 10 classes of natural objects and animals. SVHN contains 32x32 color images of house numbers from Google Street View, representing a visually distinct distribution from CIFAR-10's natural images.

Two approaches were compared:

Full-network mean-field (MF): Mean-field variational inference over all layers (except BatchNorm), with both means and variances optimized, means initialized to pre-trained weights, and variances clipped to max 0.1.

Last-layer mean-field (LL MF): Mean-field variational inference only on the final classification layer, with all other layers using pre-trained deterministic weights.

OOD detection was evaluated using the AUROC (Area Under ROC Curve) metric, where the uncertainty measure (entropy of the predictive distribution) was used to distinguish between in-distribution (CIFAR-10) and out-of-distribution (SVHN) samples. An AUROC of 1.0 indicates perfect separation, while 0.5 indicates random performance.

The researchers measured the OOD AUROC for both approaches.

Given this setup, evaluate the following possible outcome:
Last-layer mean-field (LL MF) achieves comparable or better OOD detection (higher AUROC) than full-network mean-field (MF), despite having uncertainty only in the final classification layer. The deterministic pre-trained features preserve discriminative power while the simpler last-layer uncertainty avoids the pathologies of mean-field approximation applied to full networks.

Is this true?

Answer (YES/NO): NO